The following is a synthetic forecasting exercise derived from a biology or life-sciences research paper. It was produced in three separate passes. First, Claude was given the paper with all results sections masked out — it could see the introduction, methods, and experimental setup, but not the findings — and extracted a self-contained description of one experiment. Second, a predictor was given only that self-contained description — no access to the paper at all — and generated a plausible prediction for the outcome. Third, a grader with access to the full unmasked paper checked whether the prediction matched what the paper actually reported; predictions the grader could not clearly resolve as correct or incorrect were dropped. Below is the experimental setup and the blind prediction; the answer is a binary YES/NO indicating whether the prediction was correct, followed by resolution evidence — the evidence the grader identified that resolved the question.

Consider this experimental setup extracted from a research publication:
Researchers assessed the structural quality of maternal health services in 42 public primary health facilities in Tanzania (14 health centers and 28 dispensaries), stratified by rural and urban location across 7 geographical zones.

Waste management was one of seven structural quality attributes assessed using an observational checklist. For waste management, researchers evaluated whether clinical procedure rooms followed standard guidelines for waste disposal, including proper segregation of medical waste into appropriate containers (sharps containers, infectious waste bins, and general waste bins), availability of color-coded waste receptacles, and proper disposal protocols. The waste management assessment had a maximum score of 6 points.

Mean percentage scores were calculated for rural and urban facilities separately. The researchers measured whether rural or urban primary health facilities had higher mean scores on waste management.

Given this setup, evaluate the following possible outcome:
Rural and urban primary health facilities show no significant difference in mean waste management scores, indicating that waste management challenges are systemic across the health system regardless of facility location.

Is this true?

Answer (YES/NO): YES